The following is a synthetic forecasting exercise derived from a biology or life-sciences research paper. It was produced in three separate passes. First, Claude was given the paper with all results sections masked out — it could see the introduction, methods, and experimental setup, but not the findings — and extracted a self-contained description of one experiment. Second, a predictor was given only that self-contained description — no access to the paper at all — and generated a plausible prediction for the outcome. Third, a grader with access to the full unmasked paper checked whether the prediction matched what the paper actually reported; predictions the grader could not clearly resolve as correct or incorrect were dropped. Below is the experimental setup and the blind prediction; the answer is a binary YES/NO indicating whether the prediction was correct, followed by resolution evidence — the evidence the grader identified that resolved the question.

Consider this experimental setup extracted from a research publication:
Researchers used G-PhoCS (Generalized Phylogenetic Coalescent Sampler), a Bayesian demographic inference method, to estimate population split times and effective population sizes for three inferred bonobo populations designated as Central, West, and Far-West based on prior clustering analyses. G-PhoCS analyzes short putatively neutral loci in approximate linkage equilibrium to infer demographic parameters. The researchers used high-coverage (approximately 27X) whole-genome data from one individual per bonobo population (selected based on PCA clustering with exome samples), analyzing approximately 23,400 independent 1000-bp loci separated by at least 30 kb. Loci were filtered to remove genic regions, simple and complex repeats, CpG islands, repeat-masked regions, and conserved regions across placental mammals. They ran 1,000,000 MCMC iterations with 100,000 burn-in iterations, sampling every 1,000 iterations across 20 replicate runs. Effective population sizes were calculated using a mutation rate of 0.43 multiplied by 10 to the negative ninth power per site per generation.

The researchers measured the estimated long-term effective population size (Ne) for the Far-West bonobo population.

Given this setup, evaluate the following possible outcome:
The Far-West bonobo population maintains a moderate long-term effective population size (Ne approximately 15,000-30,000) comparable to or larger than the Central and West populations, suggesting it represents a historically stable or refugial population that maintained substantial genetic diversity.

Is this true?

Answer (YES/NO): NO